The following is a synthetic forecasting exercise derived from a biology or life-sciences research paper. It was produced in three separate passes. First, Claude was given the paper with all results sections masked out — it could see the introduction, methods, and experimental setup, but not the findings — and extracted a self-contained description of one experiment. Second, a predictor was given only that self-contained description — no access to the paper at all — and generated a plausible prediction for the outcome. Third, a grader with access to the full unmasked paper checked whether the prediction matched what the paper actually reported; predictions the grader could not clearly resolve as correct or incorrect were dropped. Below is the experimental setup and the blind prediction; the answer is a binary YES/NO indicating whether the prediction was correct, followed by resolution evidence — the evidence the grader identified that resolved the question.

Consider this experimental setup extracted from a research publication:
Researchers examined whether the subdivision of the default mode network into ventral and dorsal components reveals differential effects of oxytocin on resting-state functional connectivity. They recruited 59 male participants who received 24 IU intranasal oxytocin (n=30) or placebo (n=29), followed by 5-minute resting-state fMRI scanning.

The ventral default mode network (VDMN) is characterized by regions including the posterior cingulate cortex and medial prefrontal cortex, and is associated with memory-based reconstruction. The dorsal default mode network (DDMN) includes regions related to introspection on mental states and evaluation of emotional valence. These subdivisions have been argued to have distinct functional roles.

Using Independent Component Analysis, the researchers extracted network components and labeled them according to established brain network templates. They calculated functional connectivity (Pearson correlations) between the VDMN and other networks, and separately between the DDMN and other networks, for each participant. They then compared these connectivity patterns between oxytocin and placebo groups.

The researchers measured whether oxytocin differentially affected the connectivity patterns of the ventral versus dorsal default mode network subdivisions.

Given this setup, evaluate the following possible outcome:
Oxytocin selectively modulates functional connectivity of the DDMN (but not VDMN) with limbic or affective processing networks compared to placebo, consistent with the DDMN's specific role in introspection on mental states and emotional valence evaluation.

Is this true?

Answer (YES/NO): NO